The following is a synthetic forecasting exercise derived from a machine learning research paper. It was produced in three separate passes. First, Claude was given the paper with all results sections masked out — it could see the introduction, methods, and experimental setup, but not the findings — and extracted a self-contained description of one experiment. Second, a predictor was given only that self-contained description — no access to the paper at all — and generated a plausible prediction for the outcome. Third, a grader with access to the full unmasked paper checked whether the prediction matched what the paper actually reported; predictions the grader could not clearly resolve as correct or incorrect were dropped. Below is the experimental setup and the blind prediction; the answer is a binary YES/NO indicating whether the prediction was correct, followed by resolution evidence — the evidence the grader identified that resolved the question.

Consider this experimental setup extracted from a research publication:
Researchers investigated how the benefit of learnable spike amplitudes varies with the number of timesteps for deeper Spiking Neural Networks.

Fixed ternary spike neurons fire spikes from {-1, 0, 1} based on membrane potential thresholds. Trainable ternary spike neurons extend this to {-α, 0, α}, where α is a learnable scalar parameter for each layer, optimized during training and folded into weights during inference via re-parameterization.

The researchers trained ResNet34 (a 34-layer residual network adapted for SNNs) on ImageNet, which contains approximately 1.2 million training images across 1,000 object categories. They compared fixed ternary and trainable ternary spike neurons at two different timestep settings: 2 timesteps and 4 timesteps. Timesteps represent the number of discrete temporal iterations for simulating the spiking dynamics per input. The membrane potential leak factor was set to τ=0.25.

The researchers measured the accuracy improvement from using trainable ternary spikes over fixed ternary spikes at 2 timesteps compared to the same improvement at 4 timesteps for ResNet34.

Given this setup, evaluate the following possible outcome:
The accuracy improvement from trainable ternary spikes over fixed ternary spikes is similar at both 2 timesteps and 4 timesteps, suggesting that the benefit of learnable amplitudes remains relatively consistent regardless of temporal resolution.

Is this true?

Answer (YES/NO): NO